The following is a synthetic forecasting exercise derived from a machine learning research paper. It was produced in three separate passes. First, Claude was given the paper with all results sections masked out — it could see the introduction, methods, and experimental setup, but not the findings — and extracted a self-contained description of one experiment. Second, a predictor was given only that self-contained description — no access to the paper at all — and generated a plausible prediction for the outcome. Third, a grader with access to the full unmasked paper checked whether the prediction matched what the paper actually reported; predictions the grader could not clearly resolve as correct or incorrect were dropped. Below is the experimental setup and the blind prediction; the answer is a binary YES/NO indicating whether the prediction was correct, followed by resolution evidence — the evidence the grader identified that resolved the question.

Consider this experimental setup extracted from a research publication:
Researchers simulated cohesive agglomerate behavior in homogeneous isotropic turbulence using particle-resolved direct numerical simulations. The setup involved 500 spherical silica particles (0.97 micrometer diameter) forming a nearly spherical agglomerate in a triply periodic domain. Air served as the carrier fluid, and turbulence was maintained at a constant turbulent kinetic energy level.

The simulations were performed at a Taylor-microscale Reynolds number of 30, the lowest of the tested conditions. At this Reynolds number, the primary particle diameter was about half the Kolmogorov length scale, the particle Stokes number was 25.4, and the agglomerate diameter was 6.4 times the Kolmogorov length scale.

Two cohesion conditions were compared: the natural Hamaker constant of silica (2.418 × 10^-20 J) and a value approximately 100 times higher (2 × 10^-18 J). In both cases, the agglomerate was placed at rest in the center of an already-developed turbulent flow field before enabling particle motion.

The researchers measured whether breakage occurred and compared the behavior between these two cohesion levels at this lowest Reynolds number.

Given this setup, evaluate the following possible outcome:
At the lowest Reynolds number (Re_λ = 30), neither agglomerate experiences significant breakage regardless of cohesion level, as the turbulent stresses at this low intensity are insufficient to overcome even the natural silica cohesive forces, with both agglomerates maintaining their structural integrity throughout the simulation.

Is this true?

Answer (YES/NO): NO